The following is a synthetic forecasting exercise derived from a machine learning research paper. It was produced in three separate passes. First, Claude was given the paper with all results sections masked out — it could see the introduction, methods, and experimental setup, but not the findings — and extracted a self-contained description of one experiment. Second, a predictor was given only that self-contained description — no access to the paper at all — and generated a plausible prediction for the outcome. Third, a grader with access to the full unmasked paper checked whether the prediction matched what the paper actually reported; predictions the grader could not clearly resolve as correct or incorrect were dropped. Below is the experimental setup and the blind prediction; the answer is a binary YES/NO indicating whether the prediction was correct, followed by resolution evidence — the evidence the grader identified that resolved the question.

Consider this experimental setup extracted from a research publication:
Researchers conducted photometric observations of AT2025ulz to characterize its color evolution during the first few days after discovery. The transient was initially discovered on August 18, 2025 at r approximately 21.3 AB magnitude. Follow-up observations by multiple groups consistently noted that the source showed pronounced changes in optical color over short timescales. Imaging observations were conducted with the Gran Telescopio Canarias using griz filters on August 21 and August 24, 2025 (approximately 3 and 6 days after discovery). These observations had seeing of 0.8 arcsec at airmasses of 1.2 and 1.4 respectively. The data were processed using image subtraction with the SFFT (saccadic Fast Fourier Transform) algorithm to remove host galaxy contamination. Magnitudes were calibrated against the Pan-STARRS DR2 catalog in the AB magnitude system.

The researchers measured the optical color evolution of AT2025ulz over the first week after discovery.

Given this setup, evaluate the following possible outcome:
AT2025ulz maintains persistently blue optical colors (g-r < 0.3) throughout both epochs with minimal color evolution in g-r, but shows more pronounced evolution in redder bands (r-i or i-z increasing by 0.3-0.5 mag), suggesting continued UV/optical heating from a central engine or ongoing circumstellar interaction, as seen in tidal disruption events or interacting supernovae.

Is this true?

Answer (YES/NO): NO